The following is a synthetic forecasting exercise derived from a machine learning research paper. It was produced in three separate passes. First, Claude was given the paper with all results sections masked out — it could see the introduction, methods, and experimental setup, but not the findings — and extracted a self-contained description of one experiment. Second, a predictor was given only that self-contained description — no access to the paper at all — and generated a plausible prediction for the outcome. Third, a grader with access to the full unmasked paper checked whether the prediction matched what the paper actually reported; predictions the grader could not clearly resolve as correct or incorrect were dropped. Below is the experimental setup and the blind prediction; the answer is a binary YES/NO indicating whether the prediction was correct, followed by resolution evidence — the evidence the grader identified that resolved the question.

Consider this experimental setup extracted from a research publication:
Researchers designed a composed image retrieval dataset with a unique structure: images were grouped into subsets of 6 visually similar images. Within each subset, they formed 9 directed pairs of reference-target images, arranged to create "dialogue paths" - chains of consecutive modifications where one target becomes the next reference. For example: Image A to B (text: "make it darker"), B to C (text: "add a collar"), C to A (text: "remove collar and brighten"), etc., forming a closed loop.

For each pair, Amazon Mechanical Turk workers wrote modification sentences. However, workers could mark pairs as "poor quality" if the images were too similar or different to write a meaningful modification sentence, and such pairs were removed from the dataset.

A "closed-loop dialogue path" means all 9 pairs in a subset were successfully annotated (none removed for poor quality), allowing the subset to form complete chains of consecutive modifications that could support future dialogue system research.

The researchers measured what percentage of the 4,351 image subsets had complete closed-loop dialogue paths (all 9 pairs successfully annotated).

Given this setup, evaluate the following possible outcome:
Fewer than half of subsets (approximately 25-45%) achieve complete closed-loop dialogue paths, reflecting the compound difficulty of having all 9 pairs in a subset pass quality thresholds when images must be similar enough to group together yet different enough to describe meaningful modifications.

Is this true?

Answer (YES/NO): NO